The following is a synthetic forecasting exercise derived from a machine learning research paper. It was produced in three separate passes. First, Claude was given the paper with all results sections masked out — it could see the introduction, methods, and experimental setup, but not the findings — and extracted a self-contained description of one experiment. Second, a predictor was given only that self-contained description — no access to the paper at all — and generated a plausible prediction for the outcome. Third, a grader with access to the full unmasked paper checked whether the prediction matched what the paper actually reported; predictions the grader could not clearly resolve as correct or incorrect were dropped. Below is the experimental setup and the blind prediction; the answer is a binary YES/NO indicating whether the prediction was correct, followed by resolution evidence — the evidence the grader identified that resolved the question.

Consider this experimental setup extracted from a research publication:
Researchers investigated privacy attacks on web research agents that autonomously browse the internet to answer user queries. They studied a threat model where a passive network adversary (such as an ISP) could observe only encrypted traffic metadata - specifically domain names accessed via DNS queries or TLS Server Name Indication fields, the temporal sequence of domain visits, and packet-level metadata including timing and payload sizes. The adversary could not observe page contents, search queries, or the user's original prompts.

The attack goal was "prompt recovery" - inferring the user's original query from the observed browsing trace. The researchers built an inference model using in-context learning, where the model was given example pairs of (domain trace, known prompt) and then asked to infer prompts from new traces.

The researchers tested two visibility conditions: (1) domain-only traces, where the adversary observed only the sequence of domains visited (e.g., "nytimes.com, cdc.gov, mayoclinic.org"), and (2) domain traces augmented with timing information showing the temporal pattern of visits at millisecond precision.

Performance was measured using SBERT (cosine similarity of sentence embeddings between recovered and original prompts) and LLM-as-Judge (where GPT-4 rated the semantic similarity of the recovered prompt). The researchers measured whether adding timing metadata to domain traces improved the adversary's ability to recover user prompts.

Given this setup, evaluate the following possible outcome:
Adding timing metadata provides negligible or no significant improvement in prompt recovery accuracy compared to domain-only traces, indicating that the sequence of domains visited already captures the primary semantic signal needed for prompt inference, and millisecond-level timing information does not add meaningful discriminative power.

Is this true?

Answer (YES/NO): YES